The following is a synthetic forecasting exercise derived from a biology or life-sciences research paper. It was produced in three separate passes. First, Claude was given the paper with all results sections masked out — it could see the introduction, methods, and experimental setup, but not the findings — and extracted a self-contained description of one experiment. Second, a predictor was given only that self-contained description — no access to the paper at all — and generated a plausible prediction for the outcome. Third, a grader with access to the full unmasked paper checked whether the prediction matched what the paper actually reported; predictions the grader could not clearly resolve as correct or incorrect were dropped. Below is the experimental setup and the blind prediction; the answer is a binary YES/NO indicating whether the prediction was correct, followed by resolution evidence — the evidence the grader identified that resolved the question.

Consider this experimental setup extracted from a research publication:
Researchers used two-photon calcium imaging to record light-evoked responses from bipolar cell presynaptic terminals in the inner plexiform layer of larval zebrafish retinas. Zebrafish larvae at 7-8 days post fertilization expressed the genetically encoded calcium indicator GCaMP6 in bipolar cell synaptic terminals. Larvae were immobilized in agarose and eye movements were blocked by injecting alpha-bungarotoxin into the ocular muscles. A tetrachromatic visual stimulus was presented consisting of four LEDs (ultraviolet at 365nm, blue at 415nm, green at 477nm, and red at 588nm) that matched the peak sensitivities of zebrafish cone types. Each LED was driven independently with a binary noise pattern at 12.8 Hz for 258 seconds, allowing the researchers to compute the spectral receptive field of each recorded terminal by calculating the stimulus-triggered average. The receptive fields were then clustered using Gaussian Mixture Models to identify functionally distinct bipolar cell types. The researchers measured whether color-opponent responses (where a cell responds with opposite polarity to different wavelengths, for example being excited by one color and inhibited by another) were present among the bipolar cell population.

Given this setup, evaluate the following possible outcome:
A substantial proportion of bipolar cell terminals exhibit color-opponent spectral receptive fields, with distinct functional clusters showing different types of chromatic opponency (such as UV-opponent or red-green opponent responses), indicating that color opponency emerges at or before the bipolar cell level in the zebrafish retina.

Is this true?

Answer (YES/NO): YES